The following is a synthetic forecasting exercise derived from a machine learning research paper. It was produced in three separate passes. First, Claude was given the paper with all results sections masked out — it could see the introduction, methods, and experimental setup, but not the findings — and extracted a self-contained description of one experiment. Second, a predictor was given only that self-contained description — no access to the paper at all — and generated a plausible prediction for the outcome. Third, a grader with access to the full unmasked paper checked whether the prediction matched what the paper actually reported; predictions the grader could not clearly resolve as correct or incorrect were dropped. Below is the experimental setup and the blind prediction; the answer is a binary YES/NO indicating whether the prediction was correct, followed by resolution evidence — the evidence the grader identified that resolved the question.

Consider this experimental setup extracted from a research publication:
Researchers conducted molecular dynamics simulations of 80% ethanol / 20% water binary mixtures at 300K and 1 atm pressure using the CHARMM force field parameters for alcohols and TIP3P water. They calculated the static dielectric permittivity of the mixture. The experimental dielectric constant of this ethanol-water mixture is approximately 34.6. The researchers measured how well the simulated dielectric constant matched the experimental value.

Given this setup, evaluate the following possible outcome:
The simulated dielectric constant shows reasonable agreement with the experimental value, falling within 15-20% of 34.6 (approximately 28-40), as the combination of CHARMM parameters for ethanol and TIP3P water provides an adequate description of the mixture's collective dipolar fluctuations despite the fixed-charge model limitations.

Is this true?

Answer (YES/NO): YES